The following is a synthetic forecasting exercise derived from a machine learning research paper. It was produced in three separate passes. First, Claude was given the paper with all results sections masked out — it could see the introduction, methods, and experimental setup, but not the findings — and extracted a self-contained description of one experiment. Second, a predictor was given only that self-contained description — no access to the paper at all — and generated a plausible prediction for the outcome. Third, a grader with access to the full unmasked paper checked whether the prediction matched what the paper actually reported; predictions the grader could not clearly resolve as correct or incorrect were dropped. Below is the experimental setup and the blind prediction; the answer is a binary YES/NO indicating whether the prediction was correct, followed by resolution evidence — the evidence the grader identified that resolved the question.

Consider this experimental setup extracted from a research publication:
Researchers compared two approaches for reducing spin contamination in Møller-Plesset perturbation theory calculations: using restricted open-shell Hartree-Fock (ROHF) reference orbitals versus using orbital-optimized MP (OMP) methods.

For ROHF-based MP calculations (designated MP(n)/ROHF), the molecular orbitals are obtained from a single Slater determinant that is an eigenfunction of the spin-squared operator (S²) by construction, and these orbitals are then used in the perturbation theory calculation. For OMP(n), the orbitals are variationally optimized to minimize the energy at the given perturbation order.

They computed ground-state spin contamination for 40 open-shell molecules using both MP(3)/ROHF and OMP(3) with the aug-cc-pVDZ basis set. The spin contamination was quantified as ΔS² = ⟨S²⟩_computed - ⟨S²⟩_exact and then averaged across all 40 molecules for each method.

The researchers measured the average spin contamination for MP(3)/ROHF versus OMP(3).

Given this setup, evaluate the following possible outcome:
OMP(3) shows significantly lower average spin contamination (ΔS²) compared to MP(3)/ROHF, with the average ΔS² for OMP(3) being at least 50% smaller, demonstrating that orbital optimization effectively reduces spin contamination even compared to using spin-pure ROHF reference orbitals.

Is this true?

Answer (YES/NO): NO